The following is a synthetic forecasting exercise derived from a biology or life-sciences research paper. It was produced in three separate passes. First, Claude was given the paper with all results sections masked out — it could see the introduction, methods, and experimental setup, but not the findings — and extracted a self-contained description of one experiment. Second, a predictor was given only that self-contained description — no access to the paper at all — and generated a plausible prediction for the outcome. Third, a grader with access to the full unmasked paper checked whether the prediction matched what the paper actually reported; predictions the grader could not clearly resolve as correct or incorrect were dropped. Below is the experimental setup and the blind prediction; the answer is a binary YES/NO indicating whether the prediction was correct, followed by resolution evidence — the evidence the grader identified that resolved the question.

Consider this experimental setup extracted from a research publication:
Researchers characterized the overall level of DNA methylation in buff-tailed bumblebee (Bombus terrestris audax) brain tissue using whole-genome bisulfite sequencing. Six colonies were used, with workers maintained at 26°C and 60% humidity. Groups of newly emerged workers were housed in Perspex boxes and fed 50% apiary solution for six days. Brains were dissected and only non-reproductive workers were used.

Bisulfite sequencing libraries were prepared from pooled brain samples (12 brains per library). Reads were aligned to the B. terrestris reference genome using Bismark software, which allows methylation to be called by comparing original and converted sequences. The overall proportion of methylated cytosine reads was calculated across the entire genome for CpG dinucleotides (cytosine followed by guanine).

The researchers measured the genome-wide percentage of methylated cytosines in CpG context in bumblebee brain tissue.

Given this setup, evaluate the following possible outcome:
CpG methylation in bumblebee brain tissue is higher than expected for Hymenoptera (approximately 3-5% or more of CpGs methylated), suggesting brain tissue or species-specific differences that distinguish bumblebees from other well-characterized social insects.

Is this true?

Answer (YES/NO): NO